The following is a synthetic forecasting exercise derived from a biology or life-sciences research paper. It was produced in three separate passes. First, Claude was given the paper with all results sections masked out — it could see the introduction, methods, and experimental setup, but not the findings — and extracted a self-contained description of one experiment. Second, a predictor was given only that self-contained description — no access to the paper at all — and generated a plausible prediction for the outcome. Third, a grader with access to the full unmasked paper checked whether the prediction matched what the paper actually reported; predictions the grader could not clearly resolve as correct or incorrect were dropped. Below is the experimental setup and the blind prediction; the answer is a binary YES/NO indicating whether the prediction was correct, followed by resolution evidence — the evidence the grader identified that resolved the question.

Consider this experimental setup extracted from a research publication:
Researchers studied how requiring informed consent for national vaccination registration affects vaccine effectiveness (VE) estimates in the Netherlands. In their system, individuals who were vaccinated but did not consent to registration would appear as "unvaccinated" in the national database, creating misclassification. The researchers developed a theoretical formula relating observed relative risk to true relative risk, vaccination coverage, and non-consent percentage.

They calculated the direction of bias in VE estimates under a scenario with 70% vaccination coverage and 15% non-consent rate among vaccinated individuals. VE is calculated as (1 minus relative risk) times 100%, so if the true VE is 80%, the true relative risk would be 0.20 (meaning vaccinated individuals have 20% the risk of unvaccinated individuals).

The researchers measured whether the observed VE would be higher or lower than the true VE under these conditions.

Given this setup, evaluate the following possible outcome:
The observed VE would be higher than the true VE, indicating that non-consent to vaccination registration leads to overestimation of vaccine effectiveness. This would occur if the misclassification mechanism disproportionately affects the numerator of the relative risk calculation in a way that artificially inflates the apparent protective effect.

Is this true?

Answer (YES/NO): NO